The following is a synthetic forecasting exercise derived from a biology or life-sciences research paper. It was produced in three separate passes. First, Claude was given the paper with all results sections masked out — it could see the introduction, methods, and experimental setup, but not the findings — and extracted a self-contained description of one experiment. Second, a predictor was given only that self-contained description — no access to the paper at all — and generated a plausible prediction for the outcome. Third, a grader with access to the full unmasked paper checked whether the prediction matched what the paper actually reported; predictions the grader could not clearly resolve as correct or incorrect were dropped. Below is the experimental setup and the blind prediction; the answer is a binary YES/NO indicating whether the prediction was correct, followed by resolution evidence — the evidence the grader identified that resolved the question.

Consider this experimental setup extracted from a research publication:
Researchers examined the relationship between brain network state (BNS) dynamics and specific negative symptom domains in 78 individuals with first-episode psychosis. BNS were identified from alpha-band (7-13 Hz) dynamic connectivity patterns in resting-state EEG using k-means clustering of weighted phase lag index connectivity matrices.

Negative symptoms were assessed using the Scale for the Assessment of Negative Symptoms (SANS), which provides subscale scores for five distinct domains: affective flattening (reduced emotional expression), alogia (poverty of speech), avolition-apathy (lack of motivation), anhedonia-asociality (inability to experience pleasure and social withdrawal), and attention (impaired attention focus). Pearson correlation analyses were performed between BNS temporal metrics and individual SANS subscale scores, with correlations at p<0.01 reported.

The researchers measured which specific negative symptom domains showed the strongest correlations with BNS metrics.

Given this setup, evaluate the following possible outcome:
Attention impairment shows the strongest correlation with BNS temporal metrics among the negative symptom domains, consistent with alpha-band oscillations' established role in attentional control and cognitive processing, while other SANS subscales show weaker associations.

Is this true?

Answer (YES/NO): NO